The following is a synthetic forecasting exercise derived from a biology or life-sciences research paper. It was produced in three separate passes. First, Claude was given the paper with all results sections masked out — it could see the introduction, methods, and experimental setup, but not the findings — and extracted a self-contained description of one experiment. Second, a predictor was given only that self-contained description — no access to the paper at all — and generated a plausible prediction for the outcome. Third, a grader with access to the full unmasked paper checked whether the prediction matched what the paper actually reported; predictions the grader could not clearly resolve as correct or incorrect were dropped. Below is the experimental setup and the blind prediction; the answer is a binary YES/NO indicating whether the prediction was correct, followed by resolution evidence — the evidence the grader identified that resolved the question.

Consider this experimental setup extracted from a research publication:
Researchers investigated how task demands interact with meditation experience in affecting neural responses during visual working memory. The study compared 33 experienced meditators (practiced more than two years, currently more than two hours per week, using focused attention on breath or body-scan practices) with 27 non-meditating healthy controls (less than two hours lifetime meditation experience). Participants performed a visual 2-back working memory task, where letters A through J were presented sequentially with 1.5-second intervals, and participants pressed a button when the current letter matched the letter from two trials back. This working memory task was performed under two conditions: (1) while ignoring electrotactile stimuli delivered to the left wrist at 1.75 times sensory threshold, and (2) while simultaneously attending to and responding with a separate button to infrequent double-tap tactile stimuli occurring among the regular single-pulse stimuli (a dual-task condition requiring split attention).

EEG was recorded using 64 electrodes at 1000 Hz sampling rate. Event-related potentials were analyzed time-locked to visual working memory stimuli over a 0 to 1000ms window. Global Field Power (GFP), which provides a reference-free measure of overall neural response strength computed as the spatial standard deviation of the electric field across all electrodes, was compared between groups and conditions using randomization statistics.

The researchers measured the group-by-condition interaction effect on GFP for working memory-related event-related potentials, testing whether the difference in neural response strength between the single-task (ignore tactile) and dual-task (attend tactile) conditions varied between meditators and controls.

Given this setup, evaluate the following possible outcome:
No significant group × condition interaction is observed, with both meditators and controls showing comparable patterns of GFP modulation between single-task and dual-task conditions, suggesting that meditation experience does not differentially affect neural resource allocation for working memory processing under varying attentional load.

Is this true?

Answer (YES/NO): YES